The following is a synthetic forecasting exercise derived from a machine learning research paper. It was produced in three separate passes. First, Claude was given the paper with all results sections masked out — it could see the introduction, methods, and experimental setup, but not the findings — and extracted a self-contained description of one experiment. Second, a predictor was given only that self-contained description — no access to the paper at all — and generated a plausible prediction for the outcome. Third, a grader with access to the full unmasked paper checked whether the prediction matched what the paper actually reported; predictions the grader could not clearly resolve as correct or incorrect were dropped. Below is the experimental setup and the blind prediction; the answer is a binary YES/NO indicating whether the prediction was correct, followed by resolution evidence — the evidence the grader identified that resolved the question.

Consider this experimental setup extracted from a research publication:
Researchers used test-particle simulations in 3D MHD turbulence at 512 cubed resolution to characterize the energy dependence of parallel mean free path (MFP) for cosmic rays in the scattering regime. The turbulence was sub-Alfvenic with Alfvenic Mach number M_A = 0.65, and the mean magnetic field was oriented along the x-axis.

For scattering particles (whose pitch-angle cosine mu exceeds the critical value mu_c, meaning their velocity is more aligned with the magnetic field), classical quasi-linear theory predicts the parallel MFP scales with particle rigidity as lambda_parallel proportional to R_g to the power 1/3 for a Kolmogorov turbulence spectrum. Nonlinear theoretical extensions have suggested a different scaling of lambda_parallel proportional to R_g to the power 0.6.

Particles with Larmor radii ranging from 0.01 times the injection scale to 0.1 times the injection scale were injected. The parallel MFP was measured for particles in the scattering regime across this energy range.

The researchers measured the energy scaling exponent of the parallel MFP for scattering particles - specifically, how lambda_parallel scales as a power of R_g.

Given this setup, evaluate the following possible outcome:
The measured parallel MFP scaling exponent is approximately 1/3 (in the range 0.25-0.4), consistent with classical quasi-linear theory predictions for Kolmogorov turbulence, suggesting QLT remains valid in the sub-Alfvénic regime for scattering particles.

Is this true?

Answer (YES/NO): YES